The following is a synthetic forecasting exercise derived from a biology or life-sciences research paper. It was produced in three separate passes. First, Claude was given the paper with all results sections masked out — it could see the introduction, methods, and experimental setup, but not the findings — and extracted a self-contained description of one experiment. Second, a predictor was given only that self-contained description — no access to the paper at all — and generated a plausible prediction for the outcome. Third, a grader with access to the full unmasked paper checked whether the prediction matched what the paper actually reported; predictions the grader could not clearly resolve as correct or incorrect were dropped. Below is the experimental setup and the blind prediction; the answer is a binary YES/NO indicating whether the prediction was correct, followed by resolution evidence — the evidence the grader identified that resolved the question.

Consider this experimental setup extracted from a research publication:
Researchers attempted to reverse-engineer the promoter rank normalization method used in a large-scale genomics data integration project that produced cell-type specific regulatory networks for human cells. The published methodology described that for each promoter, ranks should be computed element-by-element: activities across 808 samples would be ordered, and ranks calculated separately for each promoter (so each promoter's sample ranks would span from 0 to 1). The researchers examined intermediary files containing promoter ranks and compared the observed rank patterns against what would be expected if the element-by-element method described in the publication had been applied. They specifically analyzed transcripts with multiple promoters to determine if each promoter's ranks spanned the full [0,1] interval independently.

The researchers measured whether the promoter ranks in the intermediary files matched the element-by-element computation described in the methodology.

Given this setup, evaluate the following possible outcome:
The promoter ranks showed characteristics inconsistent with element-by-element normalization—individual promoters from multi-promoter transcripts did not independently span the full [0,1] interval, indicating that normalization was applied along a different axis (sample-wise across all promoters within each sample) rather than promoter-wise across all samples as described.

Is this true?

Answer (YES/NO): NO